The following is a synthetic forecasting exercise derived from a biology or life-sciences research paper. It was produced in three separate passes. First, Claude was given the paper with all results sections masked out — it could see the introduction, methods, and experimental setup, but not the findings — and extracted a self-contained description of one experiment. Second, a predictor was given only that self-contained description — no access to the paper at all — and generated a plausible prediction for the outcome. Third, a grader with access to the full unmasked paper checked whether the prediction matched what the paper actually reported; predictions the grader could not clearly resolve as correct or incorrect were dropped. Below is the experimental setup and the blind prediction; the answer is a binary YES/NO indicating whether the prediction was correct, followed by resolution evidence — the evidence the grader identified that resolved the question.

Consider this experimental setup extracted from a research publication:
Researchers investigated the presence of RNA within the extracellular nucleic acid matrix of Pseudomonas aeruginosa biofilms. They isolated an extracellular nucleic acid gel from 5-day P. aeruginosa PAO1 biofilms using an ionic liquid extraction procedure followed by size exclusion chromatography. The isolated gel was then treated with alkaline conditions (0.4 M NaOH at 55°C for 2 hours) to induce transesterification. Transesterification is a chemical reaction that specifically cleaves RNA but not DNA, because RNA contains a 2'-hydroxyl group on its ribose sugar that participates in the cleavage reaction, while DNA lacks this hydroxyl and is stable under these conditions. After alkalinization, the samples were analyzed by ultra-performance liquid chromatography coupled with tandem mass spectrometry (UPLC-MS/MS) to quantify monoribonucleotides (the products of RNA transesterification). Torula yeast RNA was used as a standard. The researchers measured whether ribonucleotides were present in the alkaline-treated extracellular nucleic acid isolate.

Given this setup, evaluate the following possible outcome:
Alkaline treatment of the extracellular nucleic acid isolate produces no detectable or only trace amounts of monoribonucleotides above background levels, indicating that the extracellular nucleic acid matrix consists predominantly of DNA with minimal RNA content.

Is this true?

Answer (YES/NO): NO